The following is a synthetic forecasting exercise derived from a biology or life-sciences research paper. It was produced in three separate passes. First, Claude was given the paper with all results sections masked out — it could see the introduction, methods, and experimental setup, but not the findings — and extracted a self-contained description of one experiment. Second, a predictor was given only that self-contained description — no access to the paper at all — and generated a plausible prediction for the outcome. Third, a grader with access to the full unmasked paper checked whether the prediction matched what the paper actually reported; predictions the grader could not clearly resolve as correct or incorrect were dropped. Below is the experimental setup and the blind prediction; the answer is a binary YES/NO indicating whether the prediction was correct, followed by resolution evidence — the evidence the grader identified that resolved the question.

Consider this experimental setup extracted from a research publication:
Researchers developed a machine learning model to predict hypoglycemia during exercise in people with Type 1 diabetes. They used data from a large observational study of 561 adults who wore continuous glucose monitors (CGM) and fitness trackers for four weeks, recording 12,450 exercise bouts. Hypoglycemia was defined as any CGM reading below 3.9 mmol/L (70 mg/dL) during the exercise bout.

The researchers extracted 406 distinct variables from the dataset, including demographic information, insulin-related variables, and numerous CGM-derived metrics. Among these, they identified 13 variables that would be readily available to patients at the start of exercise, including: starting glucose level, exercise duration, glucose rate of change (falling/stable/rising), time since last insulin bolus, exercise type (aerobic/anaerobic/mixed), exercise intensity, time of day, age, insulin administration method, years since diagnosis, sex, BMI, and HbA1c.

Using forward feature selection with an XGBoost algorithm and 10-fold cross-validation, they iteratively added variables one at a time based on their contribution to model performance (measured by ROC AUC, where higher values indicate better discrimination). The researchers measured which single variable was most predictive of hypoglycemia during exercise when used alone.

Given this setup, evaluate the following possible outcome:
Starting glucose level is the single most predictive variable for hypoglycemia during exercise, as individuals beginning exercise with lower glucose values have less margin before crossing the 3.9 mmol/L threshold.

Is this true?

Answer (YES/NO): YES